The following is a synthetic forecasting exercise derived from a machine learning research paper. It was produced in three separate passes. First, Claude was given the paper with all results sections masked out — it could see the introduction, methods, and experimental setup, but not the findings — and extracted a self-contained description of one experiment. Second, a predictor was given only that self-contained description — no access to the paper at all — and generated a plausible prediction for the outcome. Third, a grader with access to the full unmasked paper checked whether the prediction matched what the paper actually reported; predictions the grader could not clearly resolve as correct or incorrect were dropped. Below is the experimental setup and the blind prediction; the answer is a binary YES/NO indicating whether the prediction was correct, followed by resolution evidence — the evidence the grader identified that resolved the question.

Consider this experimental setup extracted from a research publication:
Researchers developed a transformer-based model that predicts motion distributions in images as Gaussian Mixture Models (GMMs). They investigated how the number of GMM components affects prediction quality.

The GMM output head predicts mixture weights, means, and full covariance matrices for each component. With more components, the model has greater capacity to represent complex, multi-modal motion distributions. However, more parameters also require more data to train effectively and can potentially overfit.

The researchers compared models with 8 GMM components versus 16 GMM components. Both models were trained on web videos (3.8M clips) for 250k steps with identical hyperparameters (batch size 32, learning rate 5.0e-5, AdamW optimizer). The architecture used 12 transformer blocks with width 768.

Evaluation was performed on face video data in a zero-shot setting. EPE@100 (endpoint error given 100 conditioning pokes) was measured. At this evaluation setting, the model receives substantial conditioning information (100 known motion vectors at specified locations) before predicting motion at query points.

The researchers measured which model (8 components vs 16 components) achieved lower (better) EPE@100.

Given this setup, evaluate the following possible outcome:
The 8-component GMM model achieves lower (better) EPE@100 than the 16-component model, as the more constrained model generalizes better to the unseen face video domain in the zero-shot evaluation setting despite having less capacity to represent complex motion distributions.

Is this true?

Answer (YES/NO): YES